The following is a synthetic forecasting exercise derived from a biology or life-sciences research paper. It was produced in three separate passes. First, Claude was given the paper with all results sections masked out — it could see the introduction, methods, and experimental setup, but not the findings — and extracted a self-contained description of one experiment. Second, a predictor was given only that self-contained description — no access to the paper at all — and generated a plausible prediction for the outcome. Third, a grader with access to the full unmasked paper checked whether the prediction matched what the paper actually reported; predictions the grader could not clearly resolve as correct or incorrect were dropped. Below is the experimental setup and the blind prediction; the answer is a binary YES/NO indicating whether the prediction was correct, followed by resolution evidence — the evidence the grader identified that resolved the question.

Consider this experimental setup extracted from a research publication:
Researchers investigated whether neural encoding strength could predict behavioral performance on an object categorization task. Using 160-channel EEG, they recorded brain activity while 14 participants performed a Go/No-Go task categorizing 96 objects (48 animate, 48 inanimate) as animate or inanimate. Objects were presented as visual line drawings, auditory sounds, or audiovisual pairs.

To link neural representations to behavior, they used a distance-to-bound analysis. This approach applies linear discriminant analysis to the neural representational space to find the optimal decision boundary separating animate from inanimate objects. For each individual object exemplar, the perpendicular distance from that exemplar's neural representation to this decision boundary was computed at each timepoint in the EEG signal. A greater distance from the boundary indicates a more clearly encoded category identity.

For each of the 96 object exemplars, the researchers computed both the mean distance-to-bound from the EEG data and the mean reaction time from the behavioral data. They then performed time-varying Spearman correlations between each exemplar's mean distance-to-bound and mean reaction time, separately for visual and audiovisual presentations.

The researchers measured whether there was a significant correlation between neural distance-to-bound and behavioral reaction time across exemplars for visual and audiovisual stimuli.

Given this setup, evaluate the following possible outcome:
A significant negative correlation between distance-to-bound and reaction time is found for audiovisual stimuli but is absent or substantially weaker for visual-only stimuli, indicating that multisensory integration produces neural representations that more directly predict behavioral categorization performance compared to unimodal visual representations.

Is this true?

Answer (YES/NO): NO